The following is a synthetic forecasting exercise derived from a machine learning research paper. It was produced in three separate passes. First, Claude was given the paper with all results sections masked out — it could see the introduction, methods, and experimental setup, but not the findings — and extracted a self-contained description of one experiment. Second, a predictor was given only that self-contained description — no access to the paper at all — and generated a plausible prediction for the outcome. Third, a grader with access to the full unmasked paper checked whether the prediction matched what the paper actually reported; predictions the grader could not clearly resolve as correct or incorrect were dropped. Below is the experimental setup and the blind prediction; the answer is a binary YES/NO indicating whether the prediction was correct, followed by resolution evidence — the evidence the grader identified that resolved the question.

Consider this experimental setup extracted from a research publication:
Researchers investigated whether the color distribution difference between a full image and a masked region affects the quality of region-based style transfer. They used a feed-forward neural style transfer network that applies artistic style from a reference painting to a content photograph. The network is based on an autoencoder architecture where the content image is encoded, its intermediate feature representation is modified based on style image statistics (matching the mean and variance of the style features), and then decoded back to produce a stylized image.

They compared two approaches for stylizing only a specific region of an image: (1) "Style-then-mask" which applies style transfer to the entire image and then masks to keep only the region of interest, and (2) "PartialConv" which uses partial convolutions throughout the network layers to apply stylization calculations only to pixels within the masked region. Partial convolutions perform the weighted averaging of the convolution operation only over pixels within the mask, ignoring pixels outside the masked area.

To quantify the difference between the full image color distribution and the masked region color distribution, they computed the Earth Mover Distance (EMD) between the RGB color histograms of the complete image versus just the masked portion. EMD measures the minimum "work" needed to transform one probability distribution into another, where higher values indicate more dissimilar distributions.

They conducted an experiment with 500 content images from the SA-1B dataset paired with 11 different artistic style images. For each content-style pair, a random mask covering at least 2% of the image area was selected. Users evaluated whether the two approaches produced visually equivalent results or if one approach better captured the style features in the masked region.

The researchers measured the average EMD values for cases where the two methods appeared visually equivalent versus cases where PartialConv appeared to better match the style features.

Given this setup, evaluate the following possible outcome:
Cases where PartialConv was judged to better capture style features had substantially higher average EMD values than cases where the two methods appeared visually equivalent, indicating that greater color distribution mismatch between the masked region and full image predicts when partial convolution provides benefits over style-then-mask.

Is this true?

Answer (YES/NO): YES